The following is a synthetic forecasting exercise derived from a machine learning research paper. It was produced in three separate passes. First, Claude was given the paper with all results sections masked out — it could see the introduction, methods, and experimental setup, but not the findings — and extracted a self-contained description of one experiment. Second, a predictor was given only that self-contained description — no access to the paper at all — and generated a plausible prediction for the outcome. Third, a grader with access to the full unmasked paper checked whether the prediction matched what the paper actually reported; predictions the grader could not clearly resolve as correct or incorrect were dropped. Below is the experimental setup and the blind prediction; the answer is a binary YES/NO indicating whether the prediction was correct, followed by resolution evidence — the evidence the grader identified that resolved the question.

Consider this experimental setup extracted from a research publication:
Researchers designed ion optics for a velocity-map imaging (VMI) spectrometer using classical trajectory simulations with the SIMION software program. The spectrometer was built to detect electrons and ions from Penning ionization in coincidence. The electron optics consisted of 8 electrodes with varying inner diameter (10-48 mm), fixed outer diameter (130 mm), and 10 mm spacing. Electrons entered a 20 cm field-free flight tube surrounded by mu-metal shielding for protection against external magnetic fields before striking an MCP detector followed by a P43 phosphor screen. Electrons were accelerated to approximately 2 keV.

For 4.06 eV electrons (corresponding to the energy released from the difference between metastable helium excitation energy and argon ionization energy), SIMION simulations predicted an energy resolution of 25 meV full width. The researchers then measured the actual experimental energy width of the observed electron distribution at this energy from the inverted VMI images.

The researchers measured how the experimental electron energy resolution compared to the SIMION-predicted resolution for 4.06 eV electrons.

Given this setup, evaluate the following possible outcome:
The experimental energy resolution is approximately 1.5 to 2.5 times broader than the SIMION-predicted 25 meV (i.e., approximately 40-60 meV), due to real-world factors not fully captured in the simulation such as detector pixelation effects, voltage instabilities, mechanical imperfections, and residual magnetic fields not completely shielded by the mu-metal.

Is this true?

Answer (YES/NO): YES